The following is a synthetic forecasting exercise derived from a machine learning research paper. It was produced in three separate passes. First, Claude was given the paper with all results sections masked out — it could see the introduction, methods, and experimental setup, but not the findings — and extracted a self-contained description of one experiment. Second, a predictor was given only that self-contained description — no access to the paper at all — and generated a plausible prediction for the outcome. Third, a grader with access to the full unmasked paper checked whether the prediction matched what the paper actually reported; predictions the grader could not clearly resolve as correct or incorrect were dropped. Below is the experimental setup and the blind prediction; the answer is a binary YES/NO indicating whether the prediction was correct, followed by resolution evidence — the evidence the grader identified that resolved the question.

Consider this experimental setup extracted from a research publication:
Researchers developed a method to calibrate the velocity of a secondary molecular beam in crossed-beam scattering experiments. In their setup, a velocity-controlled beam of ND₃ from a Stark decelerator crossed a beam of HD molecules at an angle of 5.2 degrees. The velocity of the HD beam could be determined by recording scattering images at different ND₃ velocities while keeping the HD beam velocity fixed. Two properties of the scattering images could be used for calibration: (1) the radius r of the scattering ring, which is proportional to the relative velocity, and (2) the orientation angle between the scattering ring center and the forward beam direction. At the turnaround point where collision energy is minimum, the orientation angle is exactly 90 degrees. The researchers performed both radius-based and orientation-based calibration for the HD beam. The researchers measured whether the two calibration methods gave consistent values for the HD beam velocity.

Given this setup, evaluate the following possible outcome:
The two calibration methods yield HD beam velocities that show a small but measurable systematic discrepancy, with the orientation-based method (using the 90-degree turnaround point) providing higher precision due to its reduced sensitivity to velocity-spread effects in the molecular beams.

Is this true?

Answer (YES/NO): NO